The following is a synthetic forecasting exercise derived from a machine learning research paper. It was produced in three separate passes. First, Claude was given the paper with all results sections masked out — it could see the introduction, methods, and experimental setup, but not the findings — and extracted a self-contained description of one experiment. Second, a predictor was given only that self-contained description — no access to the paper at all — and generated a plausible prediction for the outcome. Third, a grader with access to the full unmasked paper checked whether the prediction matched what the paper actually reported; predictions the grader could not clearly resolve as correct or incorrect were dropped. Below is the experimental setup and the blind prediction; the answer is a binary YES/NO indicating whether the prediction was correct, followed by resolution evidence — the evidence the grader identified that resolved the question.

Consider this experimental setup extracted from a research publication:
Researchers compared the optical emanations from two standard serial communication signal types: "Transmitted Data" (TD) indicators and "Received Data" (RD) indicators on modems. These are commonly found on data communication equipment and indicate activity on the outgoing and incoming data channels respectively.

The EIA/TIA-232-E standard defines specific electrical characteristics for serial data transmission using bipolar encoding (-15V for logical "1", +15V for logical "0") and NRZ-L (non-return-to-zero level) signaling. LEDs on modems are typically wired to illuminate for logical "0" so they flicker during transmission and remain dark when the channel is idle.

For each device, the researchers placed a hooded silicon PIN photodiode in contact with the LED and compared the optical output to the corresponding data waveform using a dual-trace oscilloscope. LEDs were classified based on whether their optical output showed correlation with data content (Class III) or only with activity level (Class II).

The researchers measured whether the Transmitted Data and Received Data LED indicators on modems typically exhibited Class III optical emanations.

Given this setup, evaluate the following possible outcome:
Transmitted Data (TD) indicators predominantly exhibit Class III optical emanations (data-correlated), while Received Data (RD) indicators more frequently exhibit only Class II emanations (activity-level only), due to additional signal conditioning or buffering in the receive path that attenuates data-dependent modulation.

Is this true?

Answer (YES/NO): NO